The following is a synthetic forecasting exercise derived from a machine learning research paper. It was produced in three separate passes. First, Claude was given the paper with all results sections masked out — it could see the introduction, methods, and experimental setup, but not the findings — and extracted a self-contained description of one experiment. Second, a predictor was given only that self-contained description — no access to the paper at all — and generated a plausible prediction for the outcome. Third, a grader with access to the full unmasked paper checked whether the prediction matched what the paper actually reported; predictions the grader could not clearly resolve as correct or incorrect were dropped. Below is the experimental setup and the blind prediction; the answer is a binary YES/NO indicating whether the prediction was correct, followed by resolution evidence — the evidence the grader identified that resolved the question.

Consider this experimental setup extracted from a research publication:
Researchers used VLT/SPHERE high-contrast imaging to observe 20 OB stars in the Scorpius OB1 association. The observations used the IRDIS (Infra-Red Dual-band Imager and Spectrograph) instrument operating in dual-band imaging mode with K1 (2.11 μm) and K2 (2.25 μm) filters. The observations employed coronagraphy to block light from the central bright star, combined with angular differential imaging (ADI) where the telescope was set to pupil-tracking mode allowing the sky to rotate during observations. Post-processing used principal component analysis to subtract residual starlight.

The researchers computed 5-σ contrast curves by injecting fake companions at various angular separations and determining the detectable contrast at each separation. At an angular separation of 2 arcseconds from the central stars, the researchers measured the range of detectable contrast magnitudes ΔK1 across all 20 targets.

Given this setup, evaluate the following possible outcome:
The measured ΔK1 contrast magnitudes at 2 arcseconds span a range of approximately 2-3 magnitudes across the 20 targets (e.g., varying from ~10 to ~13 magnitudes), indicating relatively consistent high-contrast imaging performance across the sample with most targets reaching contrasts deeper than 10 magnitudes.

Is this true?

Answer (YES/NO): NO